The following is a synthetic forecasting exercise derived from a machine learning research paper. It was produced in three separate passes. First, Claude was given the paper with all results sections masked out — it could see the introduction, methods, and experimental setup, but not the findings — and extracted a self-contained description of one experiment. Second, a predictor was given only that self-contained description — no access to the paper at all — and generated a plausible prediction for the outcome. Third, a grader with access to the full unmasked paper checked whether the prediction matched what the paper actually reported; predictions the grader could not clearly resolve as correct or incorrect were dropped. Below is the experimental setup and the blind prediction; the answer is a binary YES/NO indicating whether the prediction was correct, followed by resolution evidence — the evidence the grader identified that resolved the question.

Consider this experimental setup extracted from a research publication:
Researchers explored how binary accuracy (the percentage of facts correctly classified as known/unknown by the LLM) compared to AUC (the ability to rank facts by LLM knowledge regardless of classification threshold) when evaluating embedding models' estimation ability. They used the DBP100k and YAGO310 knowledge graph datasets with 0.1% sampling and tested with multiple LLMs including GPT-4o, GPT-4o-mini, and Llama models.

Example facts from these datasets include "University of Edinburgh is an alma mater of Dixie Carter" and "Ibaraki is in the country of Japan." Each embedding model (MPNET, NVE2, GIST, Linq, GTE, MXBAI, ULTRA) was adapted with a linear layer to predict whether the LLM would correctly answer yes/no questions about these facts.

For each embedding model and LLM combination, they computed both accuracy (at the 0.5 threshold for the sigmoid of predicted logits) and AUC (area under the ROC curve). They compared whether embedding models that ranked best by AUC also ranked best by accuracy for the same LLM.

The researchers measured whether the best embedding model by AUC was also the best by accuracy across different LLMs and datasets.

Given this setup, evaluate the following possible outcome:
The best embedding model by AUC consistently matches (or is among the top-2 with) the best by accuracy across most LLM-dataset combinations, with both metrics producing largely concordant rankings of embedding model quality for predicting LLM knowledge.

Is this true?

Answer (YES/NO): YES